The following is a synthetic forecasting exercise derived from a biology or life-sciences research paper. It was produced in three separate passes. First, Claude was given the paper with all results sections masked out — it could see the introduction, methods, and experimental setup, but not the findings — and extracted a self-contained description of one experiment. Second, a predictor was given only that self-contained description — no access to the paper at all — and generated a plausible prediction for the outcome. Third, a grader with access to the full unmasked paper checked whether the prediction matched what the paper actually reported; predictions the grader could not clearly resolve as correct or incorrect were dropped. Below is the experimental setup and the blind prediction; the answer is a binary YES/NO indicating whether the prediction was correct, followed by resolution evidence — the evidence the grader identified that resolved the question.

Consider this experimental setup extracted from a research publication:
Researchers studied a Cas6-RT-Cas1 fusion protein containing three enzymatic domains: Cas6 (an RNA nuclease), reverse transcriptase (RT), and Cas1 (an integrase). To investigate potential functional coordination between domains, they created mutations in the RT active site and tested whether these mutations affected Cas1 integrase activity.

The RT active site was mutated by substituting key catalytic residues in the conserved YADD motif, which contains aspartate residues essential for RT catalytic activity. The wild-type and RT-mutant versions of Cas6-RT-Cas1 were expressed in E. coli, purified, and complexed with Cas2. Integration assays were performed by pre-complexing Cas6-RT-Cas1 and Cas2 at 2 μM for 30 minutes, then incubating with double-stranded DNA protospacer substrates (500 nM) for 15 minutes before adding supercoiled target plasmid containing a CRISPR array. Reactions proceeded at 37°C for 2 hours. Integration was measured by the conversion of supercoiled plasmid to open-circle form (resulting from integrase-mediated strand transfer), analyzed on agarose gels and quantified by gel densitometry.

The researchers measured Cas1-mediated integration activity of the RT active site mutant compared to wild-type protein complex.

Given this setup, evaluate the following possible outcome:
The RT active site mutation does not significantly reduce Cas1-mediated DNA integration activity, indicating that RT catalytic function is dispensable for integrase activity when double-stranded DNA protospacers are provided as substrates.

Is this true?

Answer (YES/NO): NO